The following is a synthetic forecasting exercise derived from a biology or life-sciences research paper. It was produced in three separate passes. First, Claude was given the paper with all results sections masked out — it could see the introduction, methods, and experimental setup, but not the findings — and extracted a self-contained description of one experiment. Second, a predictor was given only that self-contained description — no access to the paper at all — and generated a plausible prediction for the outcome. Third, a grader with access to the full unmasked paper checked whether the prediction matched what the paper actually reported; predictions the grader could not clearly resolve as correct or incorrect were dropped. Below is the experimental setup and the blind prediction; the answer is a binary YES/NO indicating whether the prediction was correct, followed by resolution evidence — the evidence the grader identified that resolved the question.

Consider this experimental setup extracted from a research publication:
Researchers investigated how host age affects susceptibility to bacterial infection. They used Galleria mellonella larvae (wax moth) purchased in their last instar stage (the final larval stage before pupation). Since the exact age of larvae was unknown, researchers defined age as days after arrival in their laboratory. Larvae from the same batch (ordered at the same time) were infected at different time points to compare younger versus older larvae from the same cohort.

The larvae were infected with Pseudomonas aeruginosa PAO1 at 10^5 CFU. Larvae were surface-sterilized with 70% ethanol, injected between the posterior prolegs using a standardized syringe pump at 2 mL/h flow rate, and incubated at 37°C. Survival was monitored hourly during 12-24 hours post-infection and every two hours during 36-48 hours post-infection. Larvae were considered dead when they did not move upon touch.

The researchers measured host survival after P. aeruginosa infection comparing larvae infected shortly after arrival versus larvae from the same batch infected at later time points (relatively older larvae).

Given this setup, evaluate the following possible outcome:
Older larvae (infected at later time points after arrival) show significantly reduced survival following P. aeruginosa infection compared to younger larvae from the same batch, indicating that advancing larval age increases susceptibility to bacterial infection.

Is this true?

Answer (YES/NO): NO